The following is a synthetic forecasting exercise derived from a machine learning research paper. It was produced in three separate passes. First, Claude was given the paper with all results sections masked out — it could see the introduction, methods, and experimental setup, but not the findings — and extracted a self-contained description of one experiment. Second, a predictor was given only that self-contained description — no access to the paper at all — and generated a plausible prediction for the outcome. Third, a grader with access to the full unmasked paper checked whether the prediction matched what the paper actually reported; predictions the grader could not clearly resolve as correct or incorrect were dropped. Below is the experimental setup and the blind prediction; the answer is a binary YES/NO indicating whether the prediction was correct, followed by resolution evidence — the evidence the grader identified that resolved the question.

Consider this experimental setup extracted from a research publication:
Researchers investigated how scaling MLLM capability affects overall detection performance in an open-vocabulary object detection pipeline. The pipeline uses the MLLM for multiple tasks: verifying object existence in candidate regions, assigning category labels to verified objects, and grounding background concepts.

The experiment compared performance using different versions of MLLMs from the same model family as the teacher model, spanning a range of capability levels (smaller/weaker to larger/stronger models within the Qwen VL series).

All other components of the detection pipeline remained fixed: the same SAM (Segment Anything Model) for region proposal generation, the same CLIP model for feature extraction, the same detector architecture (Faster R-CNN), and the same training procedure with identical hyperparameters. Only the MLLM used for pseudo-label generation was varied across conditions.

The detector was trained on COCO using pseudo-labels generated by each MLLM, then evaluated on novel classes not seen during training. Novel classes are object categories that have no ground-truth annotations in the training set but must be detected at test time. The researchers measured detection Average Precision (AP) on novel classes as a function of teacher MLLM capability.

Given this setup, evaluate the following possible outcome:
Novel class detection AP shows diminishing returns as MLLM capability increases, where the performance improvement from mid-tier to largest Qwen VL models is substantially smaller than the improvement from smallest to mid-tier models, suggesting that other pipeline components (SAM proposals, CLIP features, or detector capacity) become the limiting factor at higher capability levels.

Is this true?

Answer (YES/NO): NO